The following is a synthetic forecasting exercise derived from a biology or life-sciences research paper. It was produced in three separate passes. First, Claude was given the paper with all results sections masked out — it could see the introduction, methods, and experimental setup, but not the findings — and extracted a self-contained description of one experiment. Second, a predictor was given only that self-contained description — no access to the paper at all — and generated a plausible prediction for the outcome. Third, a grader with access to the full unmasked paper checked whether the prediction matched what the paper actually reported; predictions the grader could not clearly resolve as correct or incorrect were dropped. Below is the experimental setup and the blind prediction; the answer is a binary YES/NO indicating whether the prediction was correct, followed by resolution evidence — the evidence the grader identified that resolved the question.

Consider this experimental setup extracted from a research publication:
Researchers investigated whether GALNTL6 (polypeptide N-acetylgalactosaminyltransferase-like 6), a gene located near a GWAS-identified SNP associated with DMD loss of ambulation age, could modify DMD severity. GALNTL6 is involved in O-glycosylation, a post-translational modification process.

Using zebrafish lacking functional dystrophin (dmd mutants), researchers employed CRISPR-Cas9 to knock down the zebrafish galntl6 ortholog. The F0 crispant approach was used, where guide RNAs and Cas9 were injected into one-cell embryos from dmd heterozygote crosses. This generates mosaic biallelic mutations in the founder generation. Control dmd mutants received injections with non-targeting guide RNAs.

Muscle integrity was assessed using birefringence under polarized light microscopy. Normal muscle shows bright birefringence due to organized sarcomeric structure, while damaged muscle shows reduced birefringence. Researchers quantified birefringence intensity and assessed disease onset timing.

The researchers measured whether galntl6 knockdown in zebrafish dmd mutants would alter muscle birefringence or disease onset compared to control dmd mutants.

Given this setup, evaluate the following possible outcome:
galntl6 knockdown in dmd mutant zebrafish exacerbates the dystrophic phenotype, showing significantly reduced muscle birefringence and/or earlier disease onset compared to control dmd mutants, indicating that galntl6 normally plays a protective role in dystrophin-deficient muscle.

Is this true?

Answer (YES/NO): YES